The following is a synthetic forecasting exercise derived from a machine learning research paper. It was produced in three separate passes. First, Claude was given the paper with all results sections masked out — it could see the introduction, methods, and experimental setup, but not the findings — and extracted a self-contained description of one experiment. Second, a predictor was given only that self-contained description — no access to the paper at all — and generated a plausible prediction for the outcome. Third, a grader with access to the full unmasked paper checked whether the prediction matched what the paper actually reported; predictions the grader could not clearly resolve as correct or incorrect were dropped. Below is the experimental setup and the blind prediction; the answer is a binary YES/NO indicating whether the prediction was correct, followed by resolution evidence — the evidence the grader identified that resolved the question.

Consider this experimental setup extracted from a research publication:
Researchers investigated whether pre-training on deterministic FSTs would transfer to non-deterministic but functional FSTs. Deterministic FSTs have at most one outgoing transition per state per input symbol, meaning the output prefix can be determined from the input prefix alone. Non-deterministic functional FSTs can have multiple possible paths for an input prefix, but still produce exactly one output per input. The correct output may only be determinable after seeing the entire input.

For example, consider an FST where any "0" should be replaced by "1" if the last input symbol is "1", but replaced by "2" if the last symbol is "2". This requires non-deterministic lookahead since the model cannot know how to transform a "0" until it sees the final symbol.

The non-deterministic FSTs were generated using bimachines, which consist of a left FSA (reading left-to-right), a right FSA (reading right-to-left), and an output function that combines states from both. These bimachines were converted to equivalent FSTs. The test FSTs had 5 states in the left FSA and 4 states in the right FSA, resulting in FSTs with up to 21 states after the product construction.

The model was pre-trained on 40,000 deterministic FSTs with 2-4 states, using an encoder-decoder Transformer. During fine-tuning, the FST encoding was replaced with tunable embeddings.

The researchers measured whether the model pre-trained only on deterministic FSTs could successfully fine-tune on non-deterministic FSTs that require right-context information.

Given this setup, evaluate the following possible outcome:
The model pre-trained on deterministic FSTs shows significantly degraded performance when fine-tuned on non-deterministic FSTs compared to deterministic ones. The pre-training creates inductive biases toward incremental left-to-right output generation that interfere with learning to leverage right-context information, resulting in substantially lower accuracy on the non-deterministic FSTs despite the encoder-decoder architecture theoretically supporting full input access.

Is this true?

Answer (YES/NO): NO